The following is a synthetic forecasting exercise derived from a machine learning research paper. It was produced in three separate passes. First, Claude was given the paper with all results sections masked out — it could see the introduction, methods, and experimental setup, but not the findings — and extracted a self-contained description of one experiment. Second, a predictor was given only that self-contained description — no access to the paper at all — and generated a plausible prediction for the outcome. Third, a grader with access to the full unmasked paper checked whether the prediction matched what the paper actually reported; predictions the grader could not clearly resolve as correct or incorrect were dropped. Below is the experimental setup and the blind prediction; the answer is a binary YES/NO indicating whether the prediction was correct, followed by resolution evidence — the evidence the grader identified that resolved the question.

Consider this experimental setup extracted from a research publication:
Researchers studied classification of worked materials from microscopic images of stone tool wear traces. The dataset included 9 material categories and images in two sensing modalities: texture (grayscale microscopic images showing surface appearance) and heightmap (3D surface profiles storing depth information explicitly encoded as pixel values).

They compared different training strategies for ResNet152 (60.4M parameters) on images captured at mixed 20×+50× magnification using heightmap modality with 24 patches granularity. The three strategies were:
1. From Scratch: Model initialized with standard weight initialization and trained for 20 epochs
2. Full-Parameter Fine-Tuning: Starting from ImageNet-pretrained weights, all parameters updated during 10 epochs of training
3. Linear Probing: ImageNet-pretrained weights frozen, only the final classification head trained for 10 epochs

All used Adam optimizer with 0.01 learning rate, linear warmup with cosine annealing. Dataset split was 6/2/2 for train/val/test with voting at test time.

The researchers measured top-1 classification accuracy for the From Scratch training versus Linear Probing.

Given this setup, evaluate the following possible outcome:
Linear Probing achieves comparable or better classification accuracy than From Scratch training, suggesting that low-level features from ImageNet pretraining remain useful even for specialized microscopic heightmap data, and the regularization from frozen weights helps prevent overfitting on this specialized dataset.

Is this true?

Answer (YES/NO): YES